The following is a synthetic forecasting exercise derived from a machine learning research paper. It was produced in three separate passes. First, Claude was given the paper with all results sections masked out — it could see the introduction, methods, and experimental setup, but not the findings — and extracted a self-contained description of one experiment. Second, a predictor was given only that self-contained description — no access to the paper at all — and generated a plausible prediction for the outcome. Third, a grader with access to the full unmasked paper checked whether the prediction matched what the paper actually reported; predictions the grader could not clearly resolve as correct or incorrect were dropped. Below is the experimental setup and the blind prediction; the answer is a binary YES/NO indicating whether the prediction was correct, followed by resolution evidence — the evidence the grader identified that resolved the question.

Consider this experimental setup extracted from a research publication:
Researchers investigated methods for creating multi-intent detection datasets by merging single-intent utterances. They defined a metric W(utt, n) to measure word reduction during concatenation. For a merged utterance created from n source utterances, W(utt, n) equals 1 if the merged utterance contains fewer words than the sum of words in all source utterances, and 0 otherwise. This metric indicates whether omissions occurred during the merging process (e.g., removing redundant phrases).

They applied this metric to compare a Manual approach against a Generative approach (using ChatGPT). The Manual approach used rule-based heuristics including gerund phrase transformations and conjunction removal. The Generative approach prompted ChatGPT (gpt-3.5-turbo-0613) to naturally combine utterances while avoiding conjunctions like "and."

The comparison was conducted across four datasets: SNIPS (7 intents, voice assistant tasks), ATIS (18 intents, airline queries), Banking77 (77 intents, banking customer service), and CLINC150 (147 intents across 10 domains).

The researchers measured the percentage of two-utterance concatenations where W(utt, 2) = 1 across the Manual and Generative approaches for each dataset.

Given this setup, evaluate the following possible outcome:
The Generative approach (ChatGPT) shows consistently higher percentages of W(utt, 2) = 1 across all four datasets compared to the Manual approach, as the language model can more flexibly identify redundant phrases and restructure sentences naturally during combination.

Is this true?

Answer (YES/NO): NO